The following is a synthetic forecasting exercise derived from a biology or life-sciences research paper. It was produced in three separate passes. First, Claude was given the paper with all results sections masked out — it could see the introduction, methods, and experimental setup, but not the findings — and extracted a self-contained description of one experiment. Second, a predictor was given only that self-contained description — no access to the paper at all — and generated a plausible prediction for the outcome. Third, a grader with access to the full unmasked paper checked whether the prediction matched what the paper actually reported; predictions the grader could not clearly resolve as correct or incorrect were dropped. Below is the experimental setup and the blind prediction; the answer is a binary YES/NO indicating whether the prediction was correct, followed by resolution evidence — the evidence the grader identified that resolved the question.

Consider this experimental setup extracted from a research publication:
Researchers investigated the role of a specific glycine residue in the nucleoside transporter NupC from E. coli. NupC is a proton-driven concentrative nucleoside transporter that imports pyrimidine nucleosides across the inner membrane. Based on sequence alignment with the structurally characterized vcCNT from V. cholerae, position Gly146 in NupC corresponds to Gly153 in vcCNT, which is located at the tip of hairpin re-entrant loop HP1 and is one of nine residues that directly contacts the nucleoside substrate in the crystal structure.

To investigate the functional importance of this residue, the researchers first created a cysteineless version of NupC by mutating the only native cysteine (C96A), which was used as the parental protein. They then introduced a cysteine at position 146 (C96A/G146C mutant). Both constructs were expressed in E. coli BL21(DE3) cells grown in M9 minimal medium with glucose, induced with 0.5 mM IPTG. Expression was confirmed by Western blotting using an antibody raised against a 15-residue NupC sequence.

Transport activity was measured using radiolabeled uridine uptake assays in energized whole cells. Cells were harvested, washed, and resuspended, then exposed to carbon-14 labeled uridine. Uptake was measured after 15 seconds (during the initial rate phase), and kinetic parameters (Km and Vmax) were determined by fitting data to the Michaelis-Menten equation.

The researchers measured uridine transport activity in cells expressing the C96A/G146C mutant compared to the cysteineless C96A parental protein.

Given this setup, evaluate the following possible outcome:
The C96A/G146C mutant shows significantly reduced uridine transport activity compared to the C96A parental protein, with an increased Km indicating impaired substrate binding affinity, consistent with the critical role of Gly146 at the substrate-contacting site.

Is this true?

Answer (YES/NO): NO